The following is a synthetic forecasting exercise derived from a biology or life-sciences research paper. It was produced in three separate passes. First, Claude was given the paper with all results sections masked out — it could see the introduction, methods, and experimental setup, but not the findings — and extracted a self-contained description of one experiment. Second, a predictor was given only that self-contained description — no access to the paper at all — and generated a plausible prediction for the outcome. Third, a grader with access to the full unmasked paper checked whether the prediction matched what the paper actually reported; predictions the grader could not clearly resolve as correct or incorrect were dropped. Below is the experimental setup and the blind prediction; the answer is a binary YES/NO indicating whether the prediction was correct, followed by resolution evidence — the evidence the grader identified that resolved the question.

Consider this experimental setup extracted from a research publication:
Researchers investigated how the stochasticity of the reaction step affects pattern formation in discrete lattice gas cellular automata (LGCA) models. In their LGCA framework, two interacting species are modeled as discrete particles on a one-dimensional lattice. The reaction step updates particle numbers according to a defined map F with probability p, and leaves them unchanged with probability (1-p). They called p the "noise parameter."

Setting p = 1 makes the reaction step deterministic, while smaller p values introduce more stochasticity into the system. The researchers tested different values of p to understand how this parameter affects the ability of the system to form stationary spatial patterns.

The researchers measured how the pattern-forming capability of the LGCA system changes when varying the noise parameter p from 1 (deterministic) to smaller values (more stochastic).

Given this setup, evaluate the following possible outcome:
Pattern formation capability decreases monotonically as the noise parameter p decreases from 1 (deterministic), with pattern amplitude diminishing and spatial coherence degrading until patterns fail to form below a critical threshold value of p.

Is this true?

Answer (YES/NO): NO